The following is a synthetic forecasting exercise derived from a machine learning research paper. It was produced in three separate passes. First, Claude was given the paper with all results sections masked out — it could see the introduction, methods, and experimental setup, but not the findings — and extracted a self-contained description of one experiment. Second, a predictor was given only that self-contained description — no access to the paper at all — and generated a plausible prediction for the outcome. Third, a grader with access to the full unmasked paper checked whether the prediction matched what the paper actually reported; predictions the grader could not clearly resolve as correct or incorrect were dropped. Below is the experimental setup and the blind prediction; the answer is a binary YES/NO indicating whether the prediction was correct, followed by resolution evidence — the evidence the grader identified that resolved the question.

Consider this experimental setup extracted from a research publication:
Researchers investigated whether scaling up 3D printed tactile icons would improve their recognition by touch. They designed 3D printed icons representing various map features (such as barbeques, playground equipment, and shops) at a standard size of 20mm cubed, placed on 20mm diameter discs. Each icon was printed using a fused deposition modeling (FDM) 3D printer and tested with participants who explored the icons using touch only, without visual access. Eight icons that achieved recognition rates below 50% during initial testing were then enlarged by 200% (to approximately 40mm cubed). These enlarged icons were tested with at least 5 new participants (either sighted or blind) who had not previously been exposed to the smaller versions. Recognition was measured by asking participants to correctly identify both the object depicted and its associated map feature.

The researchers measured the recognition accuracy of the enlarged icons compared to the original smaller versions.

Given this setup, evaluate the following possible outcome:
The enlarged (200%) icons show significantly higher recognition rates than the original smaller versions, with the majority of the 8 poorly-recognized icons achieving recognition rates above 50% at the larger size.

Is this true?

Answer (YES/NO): YES